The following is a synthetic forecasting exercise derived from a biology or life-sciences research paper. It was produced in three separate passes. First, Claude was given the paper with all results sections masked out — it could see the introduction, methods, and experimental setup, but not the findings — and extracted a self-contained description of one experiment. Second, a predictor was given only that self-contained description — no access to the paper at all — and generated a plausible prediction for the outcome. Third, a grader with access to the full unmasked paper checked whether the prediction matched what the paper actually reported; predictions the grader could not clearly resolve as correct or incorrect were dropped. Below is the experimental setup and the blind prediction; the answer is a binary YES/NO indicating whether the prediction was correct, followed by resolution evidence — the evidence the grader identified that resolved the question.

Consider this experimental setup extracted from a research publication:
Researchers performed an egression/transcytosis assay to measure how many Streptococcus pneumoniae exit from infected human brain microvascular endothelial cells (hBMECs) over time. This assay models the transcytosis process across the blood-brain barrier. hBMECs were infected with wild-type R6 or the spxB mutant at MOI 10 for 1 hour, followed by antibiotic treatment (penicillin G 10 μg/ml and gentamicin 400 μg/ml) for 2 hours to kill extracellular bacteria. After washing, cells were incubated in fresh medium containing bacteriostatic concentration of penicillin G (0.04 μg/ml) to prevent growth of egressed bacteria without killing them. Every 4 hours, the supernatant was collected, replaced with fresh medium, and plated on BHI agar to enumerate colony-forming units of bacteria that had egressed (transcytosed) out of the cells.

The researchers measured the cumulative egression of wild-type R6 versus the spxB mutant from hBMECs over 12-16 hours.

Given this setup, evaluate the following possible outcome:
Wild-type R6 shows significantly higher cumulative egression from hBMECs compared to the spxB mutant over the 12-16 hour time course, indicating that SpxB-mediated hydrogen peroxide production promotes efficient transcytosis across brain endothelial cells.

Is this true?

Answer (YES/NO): NO